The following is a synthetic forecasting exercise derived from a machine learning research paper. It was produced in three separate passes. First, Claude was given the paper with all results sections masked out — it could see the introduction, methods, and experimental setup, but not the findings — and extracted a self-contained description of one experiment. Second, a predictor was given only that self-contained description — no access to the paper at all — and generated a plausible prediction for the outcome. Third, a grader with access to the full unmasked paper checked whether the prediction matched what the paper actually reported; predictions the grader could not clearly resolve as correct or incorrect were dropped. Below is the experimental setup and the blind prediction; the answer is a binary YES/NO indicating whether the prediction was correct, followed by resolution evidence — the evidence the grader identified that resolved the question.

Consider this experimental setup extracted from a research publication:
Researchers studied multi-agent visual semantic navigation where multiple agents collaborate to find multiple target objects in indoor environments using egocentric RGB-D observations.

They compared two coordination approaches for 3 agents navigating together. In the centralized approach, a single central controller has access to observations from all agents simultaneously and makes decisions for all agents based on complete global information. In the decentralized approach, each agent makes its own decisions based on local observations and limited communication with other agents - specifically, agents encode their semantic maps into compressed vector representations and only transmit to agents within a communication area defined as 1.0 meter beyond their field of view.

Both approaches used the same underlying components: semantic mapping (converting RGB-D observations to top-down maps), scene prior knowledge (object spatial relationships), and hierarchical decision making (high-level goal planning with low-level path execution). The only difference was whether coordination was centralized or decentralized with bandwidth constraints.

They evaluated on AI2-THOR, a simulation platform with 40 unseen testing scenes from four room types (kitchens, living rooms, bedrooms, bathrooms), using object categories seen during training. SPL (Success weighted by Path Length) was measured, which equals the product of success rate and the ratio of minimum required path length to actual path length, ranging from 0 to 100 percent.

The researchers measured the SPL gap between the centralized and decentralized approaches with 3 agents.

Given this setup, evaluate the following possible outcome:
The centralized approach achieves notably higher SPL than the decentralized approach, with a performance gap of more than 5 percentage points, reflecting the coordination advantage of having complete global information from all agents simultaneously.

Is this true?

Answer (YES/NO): NO